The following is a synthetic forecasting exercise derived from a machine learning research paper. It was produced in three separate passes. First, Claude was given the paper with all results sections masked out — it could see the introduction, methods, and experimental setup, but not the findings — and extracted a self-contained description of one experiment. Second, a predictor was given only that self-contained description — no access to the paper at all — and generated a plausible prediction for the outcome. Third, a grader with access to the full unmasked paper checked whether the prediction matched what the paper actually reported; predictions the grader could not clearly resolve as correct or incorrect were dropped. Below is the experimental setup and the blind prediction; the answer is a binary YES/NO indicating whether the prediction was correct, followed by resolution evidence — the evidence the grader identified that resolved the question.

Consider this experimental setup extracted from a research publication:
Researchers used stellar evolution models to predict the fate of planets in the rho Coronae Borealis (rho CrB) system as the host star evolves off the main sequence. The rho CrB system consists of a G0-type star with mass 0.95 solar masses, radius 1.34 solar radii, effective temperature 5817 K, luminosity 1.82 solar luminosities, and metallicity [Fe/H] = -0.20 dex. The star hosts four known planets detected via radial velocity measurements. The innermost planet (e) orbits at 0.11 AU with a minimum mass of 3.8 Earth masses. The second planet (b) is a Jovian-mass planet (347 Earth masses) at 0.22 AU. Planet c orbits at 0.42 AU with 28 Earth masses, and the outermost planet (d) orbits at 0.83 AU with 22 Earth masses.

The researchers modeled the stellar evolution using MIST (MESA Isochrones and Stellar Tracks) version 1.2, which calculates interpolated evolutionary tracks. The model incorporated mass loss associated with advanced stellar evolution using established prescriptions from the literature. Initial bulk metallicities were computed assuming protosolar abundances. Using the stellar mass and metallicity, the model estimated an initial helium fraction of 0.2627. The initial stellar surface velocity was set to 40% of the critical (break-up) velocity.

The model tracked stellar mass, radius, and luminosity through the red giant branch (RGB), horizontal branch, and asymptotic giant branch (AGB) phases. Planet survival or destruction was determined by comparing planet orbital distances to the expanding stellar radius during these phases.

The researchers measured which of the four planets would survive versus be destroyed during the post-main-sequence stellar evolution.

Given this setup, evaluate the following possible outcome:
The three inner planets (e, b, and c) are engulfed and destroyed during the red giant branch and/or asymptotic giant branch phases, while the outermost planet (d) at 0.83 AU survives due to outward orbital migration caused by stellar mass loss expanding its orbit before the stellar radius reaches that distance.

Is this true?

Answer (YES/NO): NO